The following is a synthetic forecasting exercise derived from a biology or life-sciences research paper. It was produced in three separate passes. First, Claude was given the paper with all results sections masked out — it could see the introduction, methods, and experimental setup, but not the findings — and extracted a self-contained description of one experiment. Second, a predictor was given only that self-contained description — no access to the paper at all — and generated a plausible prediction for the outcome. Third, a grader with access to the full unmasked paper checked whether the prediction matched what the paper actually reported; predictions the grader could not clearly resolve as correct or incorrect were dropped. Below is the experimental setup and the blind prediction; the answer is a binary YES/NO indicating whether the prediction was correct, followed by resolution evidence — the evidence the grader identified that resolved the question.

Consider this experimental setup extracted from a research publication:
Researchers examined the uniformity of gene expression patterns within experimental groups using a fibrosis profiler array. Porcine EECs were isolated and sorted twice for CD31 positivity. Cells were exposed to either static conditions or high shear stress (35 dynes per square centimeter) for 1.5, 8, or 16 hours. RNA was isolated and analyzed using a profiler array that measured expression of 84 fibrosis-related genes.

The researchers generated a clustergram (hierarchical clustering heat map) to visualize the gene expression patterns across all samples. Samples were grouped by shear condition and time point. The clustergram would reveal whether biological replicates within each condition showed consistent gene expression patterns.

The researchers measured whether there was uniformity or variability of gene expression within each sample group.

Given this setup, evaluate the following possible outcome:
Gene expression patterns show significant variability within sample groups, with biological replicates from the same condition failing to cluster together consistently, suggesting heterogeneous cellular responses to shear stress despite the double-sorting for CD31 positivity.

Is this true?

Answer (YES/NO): NO